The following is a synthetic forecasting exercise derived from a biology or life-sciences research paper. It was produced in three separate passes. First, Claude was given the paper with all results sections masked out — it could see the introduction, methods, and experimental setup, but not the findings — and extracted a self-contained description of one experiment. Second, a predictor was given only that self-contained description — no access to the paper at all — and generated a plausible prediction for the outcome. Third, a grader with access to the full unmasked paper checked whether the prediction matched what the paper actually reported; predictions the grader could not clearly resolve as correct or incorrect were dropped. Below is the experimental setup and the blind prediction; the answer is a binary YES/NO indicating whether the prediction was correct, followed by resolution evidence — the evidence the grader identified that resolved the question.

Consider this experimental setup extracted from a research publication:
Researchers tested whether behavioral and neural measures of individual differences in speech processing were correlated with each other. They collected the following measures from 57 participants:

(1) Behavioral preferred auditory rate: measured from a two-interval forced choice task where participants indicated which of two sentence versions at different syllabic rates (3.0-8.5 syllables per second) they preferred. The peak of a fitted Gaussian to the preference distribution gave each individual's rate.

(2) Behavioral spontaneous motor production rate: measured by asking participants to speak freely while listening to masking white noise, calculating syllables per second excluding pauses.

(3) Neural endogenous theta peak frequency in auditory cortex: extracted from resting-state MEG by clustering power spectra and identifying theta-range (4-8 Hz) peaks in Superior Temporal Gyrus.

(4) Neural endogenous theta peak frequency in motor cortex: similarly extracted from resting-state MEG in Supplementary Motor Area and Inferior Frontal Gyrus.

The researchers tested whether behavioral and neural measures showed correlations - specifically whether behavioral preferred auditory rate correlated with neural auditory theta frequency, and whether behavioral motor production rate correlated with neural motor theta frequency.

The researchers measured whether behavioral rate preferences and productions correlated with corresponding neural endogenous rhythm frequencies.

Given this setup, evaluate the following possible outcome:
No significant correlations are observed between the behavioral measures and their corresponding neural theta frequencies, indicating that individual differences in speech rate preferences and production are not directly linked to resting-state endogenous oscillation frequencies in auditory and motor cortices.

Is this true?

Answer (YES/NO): YES